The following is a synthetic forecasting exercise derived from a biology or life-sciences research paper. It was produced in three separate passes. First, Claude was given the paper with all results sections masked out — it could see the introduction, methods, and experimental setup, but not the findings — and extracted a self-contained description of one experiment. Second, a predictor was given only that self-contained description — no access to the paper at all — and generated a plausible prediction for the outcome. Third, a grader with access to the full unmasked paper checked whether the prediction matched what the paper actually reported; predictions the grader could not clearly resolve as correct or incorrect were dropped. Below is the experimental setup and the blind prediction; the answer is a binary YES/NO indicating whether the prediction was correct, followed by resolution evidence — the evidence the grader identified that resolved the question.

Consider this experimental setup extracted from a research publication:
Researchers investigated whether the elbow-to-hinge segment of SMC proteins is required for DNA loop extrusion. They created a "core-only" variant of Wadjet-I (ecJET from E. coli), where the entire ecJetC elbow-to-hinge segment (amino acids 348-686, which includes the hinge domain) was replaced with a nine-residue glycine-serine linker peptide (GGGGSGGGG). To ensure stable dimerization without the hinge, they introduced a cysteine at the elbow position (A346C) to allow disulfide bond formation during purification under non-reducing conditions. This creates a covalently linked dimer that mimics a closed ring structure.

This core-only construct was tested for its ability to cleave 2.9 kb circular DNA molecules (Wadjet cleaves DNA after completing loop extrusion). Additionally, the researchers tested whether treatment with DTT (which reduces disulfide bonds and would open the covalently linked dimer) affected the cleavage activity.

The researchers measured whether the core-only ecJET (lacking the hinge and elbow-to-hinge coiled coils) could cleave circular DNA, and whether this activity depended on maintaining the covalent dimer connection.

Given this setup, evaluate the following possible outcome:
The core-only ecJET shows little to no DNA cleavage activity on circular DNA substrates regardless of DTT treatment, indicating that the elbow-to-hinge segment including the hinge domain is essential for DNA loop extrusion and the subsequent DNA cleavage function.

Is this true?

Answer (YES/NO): NO